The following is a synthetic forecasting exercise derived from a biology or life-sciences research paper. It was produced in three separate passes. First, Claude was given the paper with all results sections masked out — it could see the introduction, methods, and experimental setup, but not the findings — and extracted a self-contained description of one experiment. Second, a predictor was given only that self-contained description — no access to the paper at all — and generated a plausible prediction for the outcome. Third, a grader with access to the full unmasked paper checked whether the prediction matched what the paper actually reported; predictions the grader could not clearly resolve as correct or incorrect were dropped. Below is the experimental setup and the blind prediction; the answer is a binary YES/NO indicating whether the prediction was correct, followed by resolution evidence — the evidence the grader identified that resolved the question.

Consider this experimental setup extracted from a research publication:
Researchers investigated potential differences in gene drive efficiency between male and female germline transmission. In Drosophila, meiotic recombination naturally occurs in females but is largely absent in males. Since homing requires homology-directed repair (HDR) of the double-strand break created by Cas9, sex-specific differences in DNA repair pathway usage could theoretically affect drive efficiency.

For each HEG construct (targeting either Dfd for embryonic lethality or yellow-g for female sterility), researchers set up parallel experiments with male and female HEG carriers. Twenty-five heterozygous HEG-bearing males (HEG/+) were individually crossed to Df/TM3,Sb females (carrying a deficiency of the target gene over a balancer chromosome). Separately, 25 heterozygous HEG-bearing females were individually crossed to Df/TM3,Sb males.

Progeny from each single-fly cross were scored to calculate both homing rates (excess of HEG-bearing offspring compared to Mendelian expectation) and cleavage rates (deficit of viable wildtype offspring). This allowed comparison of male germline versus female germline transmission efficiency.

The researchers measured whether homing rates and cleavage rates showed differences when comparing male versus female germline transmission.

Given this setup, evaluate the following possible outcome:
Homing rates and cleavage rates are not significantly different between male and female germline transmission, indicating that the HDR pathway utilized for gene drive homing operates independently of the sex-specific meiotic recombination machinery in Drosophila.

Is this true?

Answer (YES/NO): NO